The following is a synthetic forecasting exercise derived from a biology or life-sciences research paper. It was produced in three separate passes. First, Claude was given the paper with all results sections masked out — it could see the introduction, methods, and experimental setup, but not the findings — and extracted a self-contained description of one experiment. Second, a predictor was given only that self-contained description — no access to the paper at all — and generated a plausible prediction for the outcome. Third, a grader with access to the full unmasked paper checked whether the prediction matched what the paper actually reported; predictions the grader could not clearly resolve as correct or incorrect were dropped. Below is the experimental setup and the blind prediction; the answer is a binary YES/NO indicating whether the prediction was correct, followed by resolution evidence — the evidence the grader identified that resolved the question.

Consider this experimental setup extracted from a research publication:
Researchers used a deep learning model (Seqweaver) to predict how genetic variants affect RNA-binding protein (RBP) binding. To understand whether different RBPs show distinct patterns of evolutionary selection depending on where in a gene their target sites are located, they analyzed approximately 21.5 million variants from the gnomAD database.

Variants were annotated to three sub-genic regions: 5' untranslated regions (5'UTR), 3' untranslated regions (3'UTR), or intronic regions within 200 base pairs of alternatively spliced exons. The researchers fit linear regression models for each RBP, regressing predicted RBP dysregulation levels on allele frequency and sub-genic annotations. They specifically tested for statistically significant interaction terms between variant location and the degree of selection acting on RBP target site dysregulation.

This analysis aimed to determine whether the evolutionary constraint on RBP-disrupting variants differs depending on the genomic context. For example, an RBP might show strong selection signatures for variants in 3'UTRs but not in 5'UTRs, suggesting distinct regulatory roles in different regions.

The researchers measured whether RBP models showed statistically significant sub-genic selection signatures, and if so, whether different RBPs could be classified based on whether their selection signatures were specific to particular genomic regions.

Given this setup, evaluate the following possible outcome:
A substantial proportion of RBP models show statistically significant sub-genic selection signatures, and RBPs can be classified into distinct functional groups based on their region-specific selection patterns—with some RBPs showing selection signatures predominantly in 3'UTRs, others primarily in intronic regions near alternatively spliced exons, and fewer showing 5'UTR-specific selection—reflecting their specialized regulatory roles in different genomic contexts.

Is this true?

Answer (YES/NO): YES